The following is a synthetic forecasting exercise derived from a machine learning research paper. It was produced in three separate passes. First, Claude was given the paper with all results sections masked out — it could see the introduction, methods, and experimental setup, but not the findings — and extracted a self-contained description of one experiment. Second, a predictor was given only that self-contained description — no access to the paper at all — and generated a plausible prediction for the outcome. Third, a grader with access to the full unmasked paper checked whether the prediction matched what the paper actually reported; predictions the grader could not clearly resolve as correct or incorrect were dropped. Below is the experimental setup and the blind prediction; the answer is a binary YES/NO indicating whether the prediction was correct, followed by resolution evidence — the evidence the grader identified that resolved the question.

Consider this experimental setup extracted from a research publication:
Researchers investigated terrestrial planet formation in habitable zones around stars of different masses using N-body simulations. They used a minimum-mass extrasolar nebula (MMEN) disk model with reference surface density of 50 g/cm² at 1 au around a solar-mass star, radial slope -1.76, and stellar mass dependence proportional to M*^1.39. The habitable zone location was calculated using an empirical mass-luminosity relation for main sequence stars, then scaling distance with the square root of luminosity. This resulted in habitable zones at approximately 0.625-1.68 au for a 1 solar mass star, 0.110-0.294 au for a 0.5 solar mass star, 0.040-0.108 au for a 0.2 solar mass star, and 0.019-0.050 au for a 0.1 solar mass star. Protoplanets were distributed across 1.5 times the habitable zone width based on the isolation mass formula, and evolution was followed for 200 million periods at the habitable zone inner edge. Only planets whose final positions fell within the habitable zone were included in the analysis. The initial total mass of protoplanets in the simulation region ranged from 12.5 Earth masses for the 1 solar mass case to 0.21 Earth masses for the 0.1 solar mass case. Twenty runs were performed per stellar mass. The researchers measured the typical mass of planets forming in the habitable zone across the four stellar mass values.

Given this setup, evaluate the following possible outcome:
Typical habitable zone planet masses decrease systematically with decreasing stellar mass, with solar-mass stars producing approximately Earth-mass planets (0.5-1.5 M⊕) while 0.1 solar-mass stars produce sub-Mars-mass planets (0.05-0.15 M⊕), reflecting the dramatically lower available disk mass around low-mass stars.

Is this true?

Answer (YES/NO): NO